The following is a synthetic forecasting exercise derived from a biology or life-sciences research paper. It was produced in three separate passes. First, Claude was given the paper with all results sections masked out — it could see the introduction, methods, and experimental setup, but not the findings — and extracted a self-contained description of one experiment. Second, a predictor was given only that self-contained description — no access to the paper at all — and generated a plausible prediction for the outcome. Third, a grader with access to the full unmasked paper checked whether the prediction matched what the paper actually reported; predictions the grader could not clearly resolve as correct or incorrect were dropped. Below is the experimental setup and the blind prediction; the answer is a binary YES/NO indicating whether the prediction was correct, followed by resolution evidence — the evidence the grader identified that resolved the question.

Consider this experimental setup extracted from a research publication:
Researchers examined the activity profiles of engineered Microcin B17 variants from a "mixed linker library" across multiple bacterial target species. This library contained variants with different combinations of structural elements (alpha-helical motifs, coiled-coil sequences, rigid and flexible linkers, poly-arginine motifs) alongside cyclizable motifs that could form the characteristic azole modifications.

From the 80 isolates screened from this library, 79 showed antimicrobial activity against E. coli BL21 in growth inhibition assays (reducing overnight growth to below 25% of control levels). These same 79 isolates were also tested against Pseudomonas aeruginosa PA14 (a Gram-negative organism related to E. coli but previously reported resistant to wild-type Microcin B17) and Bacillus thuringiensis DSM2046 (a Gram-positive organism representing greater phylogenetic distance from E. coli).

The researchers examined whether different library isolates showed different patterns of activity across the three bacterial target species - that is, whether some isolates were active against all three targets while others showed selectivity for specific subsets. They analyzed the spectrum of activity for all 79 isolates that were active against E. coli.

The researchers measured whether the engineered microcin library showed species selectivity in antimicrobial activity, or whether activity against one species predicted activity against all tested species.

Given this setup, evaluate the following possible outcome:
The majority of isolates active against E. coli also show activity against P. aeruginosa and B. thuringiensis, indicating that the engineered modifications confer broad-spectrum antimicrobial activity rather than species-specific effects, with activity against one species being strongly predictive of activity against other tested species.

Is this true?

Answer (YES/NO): YES